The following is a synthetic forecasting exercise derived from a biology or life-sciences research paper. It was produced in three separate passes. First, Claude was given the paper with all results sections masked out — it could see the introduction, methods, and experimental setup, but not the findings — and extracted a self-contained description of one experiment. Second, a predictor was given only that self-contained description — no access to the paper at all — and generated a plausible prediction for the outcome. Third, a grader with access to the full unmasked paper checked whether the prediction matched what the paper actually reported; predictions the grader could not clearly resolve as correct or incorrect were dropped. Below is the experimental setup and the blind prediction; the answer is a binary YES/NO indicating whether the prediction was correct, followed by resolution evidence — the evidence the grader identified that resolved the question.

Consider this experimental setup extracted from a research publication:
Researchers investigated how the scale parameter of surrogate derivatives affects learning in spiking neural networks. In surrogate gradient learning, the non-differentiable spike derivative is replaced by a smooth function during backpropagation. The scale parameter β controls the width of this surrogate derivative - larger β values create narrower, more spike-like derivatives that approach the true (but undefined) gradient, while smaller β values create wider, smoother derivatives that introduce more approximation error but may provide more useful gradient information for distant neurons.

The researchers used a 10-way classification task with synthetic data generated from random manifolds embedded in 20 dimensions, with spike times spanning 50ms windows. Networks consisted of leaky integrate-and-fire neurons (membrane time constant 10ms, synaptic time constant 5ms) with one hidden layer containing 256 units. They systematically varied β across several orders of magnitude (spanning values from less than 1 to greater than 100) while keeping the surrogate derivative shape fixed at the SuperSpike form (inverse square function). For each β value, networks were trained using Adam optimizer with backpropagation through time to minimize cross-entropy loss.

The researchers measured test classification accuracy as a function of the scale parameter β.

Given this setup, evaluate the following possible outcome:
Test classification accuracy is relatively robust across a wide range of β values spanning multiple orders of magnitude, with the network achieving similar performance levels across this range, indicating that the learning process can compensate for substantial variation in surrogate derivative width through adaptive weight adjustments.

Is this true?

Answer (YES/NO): YES